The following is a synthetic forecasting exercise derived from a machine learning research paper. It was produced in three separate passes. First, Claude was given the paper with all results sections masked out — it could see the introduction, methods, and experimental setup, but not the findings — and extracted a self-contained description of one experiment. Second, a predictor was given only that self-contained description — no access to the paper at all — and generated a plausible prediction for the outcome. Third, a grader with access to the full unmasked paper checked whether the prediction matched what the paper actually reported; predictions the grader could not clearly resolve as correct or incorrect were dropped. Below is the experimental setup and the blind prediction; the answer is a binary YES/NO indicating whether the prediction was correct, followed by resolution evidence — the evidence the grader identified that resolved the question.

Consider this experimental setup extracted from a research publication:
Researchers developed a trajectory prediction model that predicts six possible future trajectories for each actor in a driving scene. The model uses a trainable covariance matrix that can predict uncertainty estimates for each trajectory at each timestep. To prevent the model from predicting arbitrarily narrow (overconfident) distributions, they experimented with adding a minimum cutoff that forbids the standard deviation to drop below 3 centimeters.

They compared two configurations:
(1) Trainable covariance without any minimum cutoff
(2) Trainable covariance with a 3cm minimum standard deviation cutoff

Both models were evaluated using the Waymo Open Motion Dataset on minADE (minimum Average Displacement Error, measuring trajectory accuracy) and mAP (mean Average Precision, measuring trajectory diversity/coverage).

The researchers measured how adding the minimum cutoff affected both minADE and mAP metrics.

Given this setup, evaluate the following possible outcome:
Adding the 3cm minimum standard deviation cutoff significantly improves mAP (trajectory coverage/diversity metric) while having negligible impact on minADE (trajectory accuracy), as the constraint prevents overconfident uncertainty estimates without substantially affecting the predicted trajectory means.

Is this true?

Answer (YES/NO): NO